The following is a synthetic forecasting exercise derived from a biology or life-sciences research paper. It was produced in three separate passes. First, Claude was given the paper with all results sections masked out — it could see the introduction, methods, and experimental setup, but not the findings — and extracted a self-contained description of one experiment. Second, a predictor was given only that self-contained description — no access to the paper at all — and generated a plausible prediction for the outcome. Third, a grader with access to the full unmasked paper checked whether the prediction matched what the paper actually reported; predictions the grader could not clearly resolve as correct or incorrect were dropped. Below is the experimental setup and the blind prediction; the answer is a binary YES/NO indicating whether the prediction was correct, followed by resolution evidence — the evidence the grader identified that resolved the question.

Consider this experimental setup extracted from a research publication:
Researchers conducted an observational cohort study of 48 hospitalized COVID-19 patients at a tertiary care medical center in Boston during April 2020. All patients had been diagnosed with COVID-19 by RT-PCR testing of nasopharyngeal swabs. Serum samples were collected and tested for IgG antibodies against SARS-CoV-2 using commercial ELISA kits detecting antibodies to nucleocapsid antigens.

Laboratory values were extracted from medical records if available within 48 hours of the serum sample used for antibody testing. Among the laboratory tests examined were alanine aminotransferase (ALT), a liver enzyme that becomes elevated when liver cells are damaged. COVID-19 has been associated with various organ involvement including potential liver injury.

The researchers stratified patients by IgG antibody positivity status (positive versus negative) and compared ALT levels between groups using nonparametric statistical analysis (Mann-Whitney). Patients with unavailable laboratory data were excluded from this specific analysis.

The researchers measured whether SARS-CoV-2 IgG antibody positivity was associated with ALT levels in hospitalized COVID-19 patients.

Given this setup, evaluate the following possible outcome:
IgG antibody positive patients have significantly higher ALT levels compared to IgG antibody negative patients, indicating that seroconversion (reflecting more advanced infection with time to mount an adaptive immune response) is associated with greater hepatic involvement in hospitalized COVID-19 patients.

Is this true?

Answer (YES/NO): NO